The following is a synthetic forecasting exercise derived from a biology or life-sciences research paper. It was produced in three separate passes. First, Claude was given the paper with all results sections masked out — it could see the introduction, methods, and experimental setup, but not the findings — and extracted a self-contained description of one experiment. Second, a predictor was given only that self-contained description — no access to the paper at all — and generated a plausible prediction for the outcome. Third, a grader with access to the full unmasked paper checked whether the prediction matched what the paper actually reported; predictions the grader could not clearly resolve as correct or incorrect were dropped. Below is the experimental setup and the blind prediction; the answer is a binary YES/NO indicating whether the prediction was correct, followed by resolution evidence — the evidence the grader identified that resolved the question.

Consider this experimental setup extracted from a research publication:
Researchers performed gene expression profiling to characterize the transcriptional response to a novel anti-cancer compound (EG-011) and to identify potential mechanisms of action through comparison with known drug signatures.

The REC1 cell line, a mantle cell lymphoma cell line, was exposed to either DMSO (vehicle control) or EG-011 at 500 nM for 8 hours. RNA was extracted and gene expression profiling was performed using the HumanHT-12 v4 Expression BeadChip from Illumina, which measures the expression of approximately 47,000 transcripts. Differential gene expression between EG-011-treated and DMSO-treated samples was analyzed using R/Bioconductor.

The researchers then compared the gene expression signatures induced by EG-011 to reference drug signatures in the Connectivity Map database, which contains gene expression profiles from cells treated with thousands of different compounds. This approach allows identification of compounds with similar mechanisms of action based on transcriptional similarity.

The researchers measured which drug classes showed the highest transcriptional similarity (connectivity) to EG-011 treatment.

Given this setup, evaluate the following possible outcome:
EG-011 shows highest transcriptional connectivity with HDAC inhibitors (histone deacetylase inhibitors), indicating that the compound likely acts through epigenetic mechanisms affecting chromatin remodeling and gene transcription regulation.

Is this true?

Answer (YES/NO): NO